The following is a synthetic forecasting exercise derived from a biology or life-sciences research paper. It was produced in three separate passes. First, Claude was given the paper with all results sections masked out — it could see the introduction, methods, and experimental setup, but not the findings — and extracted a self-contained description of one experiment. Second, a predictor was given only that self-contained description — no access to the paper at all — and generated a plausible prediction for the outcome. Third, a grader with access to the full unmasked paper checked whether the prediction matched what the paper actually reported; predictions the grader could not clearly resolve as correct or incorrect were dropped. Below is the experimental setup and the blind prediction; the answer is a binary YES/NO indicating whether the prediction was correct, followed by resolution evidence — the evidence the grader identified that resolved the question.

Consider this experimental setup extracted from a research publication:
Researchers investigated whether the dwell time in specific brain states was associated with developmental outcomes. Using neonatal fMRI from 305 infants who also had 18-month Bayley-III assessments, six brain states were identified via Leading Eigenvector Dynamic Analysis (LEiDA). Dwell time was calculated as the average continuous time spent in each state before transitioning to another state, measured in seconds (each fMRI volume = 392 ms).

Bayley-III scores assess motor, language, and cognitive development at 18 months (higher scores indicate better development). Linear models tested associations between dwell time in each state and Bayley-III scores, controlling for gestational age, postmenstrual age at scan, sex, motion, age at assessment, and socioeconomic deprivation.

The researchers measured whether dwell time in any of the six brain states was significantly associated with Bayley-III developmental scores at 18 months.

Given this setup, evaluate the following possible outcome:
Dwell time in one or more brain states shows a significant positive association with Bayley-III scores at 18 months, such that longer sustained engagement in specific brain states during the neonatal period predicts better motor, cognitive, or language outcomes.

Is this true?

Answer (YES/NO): NO